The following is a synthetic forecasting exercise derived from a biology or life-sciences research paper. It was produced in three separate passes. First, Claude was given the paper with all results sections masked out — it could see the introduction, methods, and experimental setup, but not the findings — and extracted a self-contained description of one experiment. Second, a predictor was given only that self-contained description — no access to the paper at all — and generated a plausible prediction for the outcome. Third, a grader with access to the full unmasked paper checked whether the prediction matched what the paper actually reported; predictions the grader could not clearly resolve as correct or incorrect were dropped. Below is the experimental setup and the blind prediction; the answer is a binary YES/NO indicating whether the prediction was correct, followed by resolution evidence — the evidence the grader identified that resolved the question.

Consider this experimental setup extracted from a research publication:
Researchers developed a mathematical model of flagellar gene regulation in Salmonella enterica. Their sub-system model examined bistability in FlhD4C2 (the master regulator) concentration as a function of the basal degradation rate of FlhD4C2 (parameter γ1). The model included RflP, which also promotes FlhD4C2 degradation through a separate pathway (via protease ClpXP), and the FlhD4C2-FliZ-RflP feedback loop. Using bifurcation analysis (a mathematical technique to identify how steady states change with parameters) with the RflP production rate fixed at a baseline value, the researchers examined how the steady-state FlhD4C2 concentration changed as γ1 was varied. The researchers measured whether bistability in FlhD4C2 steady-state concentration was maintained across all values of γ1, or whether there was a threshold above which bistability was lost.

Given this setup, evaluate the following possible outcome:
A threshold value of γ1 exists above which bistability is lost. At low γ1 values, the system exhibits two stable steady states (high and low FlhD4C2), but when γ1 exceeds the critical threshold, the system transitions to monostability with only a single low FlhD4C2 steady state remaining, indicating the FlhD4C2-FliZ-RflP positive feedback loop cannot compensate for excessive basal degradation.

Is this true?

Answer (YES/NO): YES